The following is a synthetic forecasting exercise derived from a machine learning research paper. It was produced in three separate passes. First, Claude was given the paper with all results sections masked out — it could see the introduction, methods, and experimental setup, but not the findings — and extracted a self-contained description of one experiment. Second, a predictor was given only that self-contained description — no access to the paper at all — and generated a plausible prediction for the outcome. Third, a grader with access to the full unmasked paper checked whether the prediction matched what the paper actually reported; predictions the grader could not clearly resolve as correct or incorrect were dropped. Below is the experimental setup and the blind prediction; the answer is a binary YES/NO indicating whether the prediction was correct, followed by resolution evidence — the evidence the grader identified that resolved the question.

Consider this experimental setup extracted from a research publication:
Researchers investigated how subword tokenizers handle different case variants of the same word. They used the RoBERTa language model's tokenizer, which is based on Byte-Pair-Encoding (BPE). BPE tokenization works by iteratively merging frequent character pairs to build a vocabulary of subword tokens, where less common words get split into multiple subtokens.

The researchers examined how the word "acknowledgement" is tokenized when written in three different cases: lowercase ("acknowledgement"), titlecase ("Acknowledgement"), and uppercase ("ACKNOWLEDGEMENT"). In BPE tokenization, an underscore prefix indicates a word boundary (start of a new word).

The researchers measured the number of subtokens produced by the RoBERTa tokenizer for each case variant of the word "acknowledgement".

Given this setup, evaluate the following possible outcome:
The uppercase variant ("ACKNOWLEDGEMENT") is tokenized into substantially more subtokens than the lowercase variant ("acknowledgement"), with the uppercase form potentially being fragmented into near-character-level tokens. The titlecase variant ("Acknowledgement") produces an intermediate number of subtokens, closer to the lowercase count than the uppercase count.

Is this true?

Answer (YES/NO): YES